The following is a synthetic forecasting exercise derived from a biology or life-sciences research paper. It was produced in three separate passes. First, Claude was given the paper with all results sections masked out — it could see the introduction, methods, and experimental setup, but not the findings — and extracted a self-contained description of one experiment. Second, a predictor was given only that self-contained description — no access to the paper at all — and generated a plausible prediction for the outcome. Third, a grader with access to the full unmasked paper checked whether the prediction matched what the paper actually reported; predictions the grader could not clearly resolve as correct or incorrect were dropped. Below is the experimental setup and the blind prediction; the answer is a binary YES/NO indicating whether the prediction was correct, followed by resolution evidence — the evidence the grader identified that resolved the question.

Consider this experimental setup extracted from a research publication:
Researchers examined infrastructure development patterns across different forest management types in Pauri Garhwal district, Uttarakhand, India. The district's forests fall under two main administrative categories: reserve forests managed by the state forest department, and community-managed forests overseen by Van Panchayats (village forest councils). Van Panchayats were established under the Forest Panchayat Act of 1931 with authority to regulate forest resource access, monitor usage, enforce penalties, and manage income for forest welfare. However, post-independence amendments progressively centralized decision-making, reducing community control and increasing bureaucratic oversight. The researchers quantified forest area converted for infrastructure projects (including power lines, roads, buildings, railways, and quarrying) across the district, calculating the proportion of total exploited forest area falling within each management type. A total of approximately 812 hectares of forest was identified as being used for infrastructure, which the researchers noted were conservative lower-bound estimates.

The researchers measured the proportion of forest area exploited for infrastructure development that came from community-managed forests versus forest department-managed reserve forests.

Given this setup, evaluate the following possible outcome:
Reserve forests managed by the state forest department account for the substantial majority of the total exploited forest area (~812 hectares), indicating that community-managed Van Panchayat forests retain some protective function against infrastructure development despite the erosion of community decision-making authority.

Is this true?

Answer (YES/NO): NO